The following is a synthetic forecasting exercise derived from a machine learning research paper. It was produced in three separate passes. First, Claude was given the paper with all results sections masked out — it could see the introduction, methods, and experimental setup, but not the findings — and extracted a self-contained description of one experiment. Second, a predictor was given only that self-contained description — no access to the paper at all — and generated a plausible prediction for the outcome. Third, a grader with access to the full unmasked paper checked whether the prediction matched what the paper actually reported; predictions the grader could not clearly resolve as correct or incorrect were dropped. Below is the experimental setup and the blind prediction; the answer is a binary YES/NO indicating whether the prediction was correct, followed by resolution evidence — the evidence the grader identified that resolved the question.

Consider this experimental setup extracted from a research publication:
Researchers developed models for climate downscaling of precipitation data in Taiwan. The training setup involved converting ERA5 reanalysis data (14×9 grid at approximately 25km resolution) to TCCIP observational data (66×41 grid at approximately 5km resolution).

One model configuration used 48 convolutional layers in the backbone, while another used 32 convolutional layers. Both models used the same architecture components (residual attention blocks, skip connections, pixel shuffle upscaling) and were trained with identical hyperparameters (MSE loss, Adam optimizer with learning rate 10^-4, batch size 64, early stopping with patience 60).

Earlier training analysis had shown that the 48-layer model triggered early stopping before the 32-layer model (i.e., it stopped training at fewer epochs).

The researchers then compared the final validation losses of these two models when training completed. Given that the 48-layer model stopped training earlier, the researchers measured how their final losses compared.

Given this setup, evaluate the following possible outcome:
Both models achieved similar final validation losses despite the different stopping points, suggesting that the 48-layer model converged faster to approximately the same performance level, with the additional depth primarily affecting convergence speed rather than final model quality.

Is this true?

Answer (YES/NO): NO